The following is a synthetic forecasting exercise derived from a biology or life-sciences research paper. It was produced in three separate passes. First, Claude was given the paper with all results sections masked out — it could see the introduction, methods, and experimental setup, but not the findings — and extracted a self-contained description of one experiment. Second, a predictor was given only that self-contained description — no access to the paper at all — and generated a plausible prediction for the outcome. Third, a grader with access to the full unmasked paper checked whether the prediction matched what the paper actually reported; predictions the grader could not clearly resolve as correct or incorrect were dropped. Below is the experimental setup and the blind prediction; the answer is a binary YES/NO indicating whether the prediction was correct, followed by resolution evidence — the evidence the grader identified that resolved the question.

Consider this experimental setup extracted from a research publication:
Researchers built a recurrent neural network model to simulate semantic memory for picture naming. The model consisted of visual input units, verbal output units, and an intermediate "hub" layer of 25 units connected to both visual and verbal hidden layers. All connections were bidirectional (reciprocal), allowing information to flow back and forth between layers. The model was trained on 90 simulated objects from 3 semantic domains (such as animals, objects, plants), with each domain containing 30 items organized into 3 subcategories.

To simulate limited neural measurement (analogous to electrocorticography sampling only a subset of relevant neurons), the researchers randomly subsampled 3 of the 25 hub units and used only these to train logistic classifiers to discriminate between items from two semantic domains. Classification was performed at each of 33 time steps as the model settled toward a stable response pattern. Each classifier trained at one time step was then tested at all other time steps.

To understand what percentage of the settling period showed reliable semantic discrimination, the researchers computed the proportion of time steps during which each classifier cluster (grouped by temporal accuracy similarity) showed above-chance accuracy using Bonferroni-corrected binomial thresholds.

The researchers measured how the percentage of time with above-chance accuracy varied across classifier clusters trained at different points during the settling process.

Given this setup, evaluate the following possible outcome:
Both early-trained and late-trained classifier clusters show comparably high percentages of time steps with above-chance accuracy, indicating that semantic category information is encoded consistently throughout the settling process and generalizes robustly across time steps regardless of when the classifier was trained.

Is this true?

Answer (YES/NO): NO